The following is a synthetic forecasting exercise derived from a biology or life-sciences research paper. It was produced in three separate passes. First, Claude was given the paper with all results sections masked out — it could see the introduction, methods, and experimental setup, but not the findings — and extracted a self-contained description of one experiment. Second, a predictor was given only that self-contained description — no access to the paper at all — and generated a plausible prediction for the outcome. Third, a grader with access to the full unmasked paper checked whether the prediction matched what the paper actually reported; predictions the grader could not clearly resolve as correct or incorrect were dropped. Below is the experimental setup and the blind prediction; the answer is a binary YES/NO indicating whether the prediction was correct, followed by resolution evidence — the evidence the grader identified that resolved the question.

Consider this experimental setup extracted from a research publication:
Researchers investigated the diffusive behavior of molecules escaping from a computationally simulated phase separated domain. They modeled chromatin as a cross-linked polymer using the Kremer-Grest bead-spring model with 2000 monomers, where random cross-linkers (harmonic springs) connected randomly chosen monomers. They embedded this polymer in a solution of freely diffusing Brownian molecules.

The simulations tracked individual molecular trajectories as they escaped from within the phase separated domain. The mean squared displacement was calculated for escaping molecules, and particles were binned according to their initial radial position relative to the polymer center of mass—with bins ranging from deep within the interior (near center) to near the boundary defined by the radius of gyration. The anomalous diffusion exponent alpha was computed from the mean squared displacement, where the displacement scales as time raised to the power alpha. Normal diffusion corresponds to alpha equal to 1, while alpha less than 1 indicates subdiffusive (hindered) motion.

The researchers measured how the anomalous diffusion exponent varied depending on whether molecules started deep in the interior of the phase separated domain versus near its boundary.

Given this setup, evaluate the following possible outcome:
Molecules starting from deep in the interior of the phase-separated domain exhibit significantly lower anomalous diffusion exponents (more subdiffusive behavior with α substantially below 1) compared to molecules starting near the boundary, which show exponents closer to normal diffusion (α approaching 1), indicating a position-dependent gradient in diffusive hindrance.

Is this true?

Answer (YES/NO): YES